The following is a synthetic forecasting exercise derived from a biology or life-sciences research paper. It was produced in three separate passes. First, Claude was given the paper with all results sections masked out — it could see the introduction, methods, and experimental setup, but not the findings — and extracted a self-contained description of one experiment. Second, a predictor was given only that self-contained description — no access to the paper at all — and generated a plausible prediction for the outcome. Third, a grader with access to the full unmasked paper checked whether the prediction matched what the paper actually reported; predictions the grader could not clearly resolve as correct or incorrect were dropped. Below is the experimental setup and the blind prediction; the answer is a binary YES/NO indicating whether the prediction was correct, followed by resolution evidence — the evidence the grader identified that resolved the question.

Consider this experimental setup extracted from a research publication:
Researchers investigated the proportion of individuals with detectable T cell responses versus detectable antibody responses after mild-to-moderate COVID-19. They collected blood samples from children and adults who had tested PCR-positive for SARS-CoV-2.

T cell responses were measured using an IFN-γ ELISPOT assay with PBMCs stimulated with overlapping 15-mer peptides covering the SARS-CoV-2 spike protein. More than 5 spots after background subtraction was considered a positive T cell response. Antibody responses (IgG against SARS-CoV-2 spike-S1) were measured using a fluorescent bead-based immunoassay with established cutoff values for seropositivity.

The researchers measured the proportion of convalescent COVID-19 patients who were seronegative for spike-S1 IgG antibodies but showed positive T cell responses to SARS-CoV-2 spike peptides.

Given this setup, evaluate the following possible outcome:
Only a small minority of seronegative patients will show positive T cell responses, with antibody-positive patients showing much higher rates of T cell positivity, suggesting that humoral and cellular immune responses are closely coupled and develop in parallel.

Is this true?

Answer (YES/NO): NO